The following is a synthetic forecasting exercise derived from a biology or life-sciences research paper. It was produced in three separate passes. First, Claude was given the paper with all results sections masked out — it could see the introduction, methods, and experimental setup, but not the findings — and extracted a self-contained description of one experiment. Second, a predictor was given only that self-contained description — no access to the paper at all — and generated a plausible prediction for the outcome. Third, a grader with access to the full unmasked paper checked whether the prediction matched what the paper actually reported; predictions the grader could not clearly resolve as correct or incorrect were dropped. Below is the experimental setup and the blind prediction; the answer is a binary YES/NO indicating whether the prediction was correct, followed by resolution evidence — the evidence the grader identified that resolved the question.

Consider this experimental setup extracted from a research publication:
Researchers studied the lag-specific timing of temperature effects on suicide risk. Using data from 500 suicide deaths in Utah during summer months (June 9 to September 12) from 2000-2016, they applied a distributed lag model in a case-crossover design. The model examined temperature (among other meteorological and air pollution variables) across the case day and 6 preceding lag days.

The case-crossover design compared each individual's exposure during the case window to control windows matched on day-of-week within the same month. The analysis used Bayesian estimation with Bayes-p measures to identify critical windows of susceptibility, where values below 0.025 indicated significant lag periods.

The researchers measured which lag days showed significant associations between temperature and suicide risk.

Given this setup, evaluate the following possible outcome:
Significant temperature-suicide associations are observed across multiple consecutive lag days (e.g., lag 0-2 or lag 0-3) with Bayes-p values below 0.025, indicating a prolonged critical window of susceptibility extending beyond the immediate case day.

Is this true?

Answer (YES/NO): NO